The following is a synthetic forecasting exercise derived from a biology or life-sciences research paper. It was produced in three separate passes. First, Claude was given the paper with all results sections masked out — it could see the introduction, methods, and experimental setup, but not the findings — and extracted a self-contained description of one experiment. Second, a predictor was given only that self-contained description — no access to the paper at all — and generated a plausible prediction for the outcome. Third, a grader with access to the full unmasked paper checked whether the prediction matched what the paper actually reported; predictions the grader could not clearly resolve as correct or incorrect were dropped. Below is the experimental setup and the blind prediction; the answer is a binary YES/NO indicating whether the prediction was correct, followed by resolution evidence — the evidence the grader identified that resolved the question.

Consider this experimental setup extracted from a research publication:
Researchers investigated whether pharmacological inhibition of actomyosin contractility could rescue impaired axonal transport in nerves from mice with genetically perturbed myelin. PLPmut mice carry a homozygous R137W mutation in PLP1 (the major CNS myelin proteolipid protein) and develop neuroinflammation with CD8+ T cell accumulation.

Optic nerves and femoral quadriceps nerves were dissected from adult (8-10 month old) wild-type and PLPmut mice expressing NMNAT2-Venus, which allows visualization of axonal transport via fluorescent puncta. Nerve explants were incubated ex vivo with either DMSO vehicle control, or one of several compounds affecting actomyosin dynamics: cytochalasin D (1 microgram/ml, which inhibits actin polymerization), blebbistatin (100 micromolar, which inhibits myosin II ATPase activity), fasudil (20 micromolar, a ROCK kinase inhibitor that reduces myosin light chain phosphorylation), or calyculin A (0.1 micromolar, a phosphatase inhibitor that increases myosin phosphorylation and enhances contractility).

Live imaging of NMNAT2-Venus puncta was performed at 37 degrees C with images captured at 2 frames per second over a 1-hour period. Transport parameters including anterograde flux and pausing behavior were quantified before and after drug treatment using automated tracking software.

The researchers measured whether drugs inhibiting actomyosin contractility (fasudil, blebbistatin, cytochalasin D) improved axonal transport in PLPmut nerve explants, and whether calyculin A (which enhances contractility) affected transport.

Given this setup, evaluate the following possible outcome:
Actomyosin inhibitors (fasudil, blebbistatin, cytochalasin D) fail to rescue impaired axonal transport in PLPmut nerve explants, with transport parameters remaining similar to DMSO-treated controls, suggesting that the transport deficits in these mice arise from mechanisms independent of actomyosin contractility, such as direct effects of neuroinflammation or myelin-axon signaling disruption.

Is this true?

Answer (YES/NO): NO